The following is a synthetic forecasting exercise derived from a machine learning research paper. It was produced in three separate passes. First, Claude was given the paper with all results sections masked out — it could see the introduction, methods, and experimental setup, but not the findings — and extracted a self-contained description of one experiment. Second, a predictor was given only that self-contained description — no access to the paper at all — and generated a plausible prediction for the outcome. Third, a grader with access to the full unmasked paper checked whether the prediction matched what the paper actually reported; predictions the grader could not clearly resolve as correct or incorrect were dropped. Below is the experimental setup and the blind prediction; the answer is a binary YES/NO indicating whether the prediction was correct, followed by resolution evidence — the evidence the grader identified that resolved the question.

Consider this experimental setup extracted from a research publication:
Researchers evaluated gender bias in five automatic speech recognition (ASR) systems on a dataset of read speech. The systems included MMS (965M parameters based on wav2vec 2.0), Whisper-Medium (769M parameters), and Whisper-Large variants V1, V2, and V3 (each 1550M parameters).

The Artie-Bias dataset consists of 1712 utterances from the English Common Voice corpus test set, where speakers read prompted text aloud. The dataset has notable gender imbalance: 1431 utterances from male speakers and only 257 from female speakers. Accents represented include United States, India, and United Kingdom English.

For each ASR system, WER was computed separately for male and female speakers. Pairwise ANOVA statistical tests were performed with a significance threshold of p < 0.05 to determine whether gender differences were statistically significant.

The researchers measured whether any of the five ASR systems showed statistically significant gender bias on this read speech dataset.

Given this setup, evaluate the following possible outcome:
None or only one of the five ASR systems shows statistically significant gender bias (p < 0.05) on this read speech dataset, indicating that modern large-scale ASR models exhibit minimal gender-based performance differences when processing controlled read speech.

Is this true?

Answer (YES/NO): YES